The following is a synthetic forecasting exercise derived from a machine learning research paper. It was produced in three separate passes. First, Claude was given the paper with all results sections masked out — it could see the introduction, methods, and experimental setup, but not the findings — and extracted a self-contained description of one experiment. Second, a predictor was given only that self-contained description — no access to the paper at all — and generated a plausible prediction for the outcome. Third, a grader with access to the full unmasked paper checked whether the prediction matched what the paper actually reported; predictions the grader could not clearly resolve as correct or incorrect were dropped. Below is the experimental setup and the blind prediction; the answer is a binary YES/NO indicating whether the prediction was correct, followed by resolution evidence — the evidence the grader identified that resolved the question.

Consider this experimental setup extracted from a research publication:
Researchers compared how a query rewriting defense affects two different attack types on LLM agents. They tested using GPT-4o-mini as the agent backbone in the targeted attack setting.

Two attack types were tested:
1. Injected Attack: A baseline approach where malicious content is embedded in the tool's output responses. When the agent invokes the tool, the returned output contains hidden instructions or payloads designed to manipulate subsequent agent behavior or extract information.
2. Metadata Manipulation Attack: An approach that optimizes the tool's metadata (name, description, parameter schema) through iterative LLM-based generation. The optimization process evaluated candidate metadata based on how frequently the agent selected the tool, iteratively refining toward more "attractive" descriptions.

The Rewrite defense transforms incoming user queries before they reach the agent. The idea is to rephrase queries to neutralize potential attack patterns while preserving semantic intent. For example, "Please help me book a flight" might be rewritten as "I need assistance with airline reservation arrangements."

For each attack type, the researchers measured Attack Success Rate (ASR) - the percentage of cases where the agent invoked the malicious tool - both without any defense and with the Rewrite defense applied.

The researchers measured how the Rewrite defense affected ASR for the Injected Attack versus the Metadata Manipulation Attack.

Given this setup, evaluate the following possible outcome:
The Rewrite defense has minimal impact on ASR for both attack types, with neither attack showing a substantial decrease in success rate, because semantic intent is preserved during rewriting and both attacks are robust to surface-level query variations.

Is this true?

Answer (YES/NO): NO